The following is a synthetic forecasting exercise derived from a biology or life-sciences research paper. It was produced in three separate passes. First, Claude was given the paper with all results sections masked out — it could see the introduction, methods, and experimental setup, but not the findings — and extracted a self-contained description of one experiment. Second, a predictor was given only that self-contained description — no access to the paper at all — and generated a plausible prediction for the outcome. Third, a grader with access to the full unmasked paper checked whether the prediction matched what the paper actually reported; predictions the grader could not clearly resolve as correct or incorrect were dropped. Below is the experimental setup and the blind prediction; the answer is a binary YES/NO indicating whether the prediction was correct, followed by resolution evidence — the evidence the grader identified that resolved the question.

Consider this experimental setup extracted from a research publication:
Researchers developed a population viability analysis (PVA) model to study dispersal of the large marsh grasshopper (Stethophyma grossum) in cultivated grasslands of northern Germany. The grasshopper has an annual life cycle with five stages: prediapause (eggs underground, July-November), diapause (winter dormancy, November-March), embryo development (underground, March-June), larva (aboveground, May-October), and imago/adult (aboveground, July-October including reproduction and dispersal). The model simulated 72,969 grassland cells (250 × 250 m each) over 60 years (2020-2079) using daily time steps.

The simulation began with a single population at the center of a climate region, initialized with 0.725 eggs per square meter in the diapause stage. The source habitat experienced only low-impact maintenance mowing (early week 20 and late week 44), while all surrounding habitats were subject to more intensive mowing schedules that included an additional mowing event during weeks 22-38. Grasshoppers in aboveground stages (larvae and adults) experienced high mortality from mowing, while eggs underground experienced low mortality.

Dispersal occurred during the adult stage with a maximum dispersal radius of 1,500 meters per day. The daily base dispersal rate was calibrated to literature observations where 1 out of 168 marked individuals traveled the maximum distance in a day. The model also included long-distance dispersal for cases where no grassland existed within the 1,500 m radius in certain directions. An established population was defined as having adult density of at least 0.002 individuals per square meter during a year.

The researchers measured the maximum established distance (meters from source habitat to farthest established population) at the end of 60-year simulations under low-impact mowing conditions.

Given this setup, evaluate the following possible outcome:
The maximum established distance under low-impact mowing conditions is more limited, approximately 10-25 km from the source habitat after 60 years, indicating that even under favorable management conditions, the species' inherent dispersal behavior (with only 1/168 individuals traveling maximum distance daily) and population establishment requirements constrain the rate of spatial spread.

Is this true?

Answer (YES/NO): YES